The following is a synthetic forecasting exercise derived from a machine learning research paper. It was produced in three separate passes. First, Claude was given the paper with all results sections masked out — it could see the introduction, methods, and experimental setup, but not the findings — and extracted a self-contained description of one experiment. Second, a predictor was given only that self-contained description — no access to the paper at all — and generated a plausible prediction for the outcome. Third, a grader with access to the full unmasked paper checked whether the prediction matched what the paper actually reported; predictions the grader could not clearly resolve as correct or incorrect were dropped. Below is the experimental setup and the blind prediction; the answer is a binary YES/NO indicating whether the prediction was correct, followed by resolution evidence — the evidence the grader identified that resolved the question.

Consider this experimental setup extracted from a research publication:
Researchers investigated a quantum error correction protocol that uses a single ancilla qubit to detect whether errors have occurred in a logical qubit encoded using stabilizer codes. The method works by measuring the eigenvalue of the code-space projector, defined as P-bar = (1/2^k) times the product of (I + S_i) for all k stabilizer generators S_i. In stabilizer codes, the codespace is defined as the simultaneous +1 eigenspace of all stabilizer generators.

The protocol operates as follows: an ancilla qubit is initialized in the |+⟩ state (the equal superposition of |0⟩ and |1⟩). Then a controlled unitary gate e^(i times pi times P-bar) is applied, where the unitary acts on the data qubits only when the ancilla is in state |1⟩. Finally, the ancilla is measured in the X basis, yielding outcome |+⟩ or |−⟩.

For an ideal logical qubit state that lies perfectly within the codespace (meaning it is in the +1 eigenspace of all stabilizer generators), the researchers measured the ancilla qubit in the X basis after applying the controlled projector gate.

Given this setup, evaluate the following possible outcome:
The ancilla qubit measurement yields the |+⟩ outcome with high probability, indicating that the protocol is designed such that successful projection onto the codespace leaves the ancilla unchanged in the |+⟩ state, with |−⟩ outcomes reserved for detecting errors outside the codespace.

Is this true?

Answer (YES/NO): NO